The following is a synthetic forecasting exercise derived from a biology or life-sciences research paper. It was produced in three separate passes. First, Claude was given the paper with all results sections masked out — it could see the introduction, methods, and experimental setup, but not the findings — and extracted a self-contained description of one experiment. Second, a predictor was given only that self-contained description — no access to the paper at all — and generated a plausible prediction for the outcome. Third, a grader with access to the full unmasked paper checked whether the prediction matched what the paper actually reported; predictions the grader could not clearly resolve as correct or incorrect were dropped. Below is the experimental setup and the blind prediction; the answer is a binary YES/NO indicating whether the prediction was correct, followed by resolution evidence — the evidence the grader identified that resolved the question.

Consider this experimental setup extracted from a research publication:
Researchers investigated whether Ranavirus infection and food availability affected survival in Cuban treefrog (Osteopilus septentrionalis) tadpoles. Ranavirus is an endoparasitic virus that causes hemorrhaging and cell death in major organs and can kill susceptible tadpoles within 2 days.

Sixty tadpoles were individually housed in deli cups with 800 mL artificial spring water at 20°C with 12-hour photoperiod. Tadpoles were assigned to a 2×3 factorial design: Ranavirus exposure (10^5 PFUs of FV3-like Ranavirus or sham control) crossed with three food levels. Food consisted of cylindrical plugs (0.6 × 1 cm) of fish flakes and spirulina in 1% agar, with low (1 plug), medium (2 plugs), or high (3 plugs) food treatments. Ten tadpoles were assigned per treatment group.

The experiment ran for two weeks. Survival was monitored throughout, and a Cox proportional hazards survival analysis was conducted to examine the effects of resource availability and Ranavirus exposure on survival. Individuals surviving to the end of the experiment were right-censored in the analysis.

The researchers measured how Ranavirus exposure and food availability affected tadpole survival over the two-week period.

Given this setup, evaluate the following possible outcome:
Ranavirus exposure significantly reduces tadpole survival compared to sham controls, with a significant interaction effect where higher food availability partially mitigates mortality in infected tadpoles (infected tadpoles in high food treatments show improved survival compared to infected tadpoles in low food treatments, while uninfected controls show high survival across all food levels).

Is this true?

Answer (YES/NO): NO